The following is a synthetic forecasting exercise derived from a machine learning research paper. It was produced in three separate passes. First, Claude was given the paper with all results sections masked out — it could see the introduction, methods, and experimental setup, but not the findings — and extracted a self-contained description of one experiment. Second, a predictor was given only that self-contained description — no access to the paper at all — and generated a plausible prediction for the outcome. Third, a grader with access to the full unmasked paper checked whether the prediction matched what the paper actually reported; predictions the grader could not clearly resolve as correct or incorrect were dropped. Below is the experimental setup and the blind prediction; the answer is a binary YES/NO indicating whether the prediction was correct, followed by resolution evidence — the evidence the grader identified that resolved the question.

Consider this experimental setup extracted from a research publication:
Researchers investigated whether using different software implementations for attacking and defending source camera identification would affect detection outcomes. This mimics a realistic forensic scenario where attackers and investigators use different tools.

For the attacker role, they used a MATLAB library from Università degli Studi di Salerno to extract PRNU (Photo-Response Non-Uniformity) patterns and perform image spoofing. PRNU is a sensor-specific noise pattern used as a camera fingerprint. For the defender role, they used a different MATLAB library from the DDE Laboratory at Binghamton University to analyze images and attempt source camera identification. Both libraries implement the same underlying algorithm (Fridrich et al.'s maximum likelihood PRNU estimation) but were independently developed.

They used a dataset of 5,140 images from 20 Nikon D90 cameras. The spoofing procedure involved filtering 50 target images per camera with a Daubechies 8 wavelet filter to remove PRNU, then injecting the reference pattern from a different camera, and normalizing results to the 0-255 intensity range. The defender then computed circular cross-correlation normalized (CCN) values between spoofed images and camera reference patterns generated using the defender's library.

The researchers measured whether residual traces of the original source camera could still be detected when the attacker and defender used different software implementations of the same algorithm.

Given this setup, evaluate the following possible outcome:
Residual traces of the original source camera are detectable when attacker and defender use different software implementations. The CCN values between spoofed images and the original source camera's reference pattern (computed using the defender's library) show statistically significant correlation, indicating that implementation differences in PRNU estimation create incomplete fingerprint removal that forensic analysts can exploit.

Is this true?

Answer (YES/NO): NO